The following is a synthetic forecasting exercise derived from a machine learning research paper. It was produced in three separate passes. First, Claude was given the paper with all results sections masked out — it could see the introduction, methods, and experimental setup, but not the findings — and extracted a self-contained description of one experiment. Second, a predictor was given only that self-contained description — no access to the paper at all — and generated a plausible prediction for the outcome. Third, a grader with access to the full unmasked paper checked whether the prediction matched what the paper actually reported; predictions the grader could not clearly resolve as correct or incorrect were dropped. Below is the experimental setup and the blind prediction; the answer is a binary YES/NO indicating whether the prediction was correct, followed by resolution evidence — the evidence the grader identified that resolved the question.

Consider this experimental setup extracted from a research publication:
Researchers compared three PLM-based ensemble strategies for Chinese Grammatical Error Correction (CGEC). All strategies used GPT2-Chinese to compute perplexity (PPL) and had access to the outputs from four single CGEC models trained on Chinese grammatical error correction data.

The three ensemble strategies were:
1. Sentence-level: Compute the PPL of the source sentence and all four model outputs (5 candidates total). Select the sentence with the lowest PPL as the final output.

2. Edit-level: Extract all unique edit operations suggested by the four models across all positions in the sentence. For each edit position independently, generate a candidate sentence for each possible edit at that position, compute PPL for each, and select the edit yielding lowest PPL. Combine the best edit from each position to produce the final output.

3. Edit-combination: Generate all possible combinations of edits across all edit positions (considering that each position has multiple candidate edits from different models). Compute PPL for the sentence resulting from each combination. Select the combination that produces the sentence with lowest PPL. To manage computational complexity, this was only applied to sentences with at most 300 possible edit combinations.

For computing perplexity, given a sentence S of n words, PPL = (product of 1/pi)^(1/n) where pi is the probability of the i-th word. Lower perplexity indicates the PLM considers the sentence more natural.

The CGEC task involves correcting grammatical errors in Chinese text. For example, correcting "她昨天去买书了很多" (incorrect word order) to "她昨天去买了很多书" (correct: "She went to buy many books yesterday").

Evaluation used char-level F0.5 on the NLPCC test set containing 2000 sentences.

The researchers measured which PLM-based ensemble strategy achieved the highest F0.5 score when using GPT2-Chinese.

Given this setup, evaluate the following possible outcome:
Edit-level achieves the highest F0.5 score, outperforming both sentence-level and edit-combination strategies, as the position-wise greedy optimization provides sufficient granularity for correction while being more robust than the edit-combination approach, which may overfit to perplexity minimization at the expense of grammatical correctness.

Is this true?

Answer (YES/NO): NO